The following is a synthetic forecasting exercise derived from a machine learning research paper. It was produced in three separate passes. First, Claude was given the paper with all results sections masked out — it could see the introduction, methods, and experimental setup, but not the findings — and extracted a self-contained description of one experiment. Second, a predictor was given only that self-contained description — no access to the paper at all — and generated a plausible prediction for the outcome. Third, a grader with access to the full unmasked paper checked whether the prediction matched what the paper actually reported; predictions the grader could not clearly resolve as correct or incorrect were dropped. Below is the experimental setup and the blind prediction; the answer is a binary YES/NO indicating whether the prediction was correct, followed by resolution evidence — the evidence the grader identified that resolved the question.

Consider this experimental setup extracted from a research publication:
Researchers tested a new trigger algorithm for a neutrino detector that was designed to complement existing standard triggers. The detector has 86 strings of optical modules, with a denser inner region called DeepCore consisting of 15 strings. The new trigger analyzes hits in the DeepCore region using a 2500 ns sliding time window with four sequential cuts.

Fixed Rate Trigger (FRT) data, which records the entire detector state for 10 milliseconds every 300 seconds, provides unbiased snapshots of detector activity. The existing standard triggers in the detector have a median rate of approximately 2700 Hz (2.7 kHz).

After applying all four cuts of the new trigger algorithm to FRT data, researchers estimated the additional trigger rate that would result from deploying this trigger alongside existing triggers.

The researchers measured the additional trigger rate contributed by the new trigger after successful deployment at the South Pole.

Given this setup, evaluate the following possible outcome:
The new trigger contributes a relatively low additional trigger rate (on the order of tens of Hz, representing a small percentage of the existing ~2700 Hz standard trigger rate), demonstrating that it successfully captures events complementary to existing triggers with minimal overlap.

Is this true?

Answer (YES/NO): YES